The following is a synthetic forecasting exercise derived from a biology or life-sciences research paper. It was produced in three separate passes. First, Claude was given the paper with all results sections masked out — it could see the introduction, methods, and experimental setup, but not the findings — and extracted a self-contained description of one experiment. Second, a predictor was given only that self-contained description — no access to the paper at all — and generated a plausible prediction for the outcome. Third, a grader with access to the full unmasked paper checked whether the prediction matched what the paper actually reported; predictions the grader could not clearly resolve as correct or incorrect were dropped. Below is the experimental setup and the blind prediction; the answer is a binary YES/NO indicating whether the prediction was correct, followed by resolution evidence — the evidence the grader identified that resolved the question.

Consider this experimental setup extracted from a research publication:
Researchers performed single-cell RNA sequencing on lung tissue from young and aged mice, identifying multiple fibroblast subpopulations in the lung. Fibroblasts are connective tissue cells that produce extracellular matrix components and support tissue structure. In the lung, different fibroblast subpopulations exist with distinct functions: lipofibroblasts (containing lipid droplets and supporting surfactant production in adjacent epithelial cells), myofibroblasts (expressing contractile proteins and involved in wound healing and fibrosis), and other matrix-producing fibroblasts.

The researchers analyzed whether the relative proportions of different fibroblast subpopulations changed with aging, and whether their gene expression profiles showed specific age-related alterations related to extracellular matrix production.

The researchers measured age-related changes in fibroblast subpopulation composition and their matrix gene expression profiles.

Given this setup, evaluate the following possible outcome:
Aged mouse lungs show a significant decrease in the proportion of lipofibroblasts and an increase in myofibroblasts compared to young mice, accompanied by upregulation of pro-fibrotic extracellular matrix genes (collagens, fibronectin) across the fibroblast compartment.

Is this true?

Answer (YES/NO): NO